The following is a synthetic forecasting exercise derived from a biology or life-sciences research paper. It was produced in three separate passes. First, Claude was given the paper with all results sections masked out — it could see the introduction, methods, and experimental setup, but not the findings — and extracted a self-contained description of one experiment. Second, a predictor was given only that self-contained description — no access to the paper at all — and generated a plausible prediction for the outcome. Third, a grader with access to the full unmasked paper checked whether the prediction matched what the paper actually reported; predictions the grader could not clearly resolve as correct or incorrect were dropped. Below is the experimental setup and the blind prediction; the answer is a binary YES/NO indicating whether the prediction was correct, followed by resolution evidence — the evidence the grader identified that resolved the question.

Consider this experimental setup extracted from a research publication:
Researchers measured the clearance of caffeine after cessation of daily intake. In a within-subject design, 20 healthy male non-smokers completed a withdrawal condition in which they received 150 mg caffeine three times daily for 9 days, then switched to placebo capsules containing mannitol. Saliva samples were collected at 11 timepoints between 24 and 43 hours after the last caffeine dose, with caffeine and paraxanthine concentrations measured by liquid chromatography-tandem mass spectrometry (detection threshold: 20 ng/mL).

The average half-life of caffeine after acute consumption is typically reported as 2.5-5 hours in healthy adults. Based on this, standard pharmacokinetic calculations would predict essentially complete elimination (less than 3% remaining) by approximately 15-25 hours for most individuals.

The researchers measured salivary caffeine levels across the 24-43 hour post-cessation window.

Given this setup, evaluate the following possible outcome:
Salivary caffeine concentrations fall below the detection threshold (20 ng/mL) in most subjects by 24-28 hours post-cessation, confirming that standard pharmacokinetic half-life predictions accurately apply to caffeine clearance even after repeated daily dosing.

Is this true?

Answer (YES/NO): YES